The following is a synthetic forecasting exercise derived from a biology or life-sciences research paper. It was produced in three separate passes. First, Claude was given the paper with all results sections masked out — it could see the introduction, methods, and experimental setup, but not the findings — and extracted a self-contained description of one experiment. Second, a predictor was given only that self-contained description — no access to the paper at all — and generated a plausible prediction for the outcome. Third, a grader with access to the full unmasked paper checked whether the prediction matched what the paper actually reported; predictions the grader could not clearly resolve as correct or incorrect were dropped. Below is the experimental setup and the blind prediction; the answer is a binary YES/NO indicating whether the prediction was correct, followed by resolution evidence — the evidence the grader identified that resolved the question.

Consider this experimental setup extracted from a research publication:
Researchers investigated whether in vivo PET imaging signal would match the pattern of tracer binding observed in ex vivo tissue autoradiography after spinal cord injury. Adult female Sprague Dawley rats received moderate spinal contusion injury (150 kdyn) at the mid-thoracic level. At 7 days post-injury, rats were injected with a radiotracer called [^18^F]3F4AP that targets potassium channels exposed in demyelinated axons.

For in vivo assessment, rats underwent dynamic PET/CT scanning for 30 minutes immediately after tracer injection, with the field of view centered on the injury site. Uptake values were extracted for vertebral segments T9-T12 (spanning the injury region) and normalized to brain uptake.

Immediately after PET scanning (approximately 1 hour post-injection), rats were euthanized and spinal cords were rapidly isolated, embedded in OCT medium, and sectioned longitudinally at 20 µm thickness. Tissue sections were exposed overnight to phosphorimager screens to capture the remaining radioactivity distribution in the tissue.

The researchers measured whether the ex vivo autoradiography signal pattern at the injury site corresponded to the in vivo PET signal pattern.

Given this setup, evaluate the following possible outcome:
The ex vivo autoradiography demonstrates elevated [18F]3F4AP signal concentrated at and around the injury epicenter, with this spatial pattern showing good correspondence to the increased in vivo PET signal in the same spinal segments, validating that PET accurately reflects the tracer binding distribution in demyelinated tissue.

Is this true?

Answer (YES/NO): YES